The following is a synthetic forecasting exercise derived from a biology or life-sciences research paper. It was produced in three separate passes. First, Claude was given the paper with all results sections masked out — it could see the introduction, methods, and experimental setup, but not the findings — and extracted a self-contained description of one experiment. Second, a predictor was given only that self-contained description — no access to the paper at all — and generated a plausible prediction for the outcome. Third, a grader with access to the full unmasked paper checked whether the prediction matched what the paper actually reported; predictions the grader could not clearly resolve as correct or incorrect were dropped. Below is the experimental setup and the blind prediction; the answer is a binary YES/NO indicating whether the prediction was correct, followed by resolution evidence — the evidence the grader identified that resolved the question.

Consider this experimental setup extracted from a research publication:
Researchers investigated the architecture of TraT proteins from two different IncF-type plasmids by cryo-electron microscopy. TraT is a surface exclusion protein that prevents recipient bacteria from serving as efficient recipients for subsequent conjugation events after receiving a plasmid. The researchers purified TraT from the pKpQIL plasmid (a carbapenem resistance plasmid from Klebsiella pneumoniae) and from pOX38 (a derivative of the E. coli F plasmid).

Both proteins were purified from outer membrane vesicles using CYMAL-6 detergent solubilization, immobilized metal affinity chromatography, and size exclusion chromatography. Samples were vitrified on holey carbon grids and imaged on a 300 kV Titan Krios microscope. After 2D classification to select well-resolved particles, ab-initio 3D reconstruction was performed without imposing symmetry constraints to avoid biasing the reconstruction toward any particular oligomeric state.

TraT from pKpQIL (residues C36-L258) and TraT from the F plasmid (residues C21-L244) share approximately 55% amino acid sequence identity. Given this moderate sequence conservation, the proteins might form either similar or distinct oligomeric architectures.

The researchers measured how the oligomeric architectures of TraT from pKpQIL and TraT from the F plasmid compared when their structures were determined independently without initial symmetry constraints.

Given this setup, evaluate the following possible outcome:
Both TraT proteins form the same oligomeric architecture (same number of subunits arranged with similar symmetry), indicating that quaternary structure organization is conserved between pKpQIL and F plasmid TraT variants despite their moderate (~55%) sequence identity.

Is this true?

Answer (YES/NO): YES